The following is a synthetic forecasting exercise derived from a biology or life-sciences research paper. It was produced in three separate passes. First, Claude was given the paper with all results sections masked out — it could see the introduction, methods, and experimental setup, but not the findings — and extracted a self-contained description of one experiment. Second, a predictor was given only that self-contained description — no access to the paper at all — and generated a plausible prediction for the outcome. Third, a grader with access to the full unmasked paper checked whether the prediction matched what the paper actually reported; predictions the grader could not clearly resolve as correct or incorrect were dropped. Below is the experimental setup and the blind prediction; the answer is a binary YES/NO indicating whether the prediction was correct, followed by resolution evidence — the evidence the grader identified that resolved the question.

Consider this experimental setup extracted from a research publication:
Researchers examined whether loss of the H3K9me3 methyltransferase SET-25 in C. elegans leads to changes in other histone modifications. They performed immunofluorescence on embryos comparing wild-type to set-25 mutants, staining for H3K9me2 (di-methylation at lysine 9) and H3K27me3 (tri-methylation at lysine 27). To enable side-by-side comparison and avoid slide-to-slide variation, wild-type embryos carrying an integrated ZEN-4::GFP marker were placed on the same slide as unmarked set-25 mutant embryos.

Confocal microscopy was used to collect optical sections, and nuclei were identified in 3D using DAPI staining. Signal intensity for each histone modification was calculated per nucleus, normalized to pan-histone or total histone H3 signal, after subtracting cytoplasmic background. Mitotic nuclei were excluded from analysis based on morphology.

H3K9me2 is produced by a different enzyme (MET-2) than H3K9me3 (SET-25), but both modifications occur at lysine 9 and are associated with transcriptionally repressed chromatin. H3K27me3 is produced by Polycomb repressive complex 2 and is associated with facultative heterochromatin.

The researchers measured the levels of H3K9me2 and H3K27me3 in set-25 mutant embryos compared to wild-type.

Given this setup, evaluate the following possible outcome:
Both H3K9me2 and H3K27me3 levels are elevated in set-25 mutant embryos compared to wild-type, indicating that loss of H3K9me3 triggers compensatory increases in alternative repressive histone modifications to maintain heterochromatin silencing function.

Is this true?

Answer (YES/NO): YES